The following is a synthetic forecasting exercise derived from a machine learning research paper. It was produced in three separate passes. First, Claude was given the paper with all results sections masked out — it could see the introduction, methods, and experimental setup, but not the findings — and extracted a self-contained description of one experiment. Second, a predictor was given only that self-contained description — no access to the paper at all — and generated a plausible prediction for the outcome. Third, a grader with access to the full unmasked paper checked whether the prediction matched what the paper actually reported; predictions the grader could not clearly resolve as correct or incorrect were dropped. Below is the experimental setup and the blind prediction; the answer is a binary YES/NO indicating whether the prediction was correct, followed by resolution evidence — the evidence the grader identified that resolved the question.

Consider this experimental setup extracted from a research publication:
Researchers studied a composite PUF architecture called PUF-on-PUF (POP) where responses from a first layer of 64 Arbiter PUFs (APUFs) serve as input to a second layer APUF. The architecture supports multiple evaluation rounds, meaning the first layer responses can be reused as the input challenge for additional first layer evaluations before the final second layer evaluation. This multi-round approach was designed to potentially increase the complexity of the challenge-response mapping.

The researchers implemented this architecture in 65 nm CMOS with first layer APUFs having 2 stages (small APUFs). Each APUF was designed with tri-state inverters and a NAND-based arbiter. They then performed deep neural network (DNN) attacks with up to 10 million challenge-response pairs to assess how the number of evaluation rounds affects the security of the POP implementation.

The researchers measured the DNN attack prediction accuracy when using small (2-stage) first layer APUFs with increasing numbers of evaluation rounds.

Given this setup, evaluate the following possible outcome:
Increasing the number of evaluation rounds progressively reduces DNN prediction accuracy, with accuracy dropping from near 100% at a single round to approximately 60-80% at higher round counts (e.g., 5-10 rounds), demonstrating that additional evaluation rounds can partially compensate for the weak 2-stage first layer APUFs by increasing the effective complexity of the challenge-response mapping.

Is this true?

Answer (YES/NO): NO